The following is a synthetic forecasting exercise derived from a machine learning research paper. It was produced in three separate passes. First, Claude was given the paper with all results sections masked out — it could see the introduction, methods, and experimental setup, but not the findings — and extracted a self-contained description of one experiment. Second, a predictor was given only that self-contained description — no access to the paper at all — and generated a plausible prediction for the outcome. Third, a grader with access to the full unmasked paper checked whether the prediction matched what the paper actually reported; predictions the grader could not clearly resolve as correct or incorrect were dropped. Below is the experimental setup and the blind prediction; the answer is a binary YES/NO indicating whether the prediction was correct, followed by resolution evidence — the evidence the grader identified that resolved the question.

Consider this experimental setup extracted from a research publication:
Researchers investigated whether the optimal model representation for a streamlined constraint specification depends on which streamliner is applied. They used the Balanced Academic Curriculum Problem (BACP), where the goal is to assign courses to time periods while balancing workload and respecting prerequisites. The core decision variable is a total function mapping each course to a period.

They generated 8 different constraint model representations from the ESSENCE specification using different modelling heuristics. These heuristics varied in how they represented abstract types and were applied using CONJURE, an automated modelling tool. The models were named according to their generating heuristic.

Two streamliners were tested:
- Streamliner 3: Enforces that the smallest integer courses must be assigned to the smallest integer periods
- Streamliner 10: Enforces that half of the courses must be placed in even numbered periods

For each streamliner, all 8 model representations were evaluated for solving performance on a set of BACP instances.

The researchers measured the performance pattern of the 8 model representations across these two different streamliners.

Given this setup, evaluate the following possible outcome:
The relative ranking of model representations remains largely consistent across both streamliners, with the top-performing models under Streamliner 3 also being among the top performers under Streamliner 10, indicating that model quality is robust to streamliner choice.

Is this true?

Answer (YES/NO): NO